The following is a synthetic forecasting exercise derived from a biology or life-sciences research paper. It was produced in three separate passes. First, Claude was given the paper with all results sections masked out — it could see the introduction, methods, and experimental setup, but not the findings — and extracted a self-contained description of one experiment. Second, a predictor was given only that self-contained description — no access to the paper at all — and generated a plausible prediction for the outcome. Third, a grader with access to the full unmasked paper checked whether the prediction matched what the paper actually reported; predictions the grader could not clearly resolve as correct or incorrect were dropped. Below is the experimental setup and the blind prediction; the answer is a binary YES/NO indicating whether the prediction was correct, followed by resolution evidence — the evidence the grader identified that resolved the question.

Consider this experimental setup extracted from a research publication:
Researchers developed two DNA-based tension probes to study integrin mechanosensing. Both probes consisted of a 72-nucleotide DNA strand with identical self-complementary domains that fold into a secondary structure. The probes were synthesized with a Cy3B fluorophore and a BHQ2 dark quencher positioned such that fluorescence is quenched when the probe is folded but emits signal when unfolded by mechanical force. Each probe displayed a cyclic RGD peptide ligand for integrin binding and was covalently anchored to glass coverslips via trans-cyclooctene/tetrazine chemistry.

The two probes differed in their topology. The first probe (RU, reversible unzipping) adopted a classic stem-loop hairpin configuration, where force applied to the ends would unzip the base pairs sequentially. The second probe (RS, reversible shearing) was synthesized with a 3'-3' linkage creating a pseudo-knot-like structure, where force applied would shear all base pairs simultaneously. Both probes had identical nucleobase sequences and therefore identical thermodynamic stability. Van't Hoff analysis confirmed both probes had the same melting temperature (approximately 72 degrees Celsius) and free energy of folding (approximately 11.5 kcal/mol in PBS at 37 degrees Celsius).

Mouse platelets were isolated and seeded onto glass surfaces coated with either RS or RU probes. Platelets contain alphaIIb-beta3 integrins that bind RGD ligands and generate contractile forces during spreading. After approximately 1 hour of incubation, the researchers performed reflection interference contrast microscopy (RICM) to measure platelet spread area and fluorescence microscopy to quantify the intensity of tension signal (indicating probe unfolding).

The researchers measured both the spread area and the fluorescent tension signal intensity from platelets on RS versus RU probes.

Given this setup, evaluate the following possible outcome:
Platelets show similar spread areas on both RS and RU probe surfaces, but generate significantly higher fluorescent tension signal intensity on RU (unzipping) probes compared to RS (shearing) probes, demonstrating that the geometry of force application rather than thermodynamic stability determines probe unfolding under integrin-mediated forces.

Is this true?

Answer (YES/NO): YES